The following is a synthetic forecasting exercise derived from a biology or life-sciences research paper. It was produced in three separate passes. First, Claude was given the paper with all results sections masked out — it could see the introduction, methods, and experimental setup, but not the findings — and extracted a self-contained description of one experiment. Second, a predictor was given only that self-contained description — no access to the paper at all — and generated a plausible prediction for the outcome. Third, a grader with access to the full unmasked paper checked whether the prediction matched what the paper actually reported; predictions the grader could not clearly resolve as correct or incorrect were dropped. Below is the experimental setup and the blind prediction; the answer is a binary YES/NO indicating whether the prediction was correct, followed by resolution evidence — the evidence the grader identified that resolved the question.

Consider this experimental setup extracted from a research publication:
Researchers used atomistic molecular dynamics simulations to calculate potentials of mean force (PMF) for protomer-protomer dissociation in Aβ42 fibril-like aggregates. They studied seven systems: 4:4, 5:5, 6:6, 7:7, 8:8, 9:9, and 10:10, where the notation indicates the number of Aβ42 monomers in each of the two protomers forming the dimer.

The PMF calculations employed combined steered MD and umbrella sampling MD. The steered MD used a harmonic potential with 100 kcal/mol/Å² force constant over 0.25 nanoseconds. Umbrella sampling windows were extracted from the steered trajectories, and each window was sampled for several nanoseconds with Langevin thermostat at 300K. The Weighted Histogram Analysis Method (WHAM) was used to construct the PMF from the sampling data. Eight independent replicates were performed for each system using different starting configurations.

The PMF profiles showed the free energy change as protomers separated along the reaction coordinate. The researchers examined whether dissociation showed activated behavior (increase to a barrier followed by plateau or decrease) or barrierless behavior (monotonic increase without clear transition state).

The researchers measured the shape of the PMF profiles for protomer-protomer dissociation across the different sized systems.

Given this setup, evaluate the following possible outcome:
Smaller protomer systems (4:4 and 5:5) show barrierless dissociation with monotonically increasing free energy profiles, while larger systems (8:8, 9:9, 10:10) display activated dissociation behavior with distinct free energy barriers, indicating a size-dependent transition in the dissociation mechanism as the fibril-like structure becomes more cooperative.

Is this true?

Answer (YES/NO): NO